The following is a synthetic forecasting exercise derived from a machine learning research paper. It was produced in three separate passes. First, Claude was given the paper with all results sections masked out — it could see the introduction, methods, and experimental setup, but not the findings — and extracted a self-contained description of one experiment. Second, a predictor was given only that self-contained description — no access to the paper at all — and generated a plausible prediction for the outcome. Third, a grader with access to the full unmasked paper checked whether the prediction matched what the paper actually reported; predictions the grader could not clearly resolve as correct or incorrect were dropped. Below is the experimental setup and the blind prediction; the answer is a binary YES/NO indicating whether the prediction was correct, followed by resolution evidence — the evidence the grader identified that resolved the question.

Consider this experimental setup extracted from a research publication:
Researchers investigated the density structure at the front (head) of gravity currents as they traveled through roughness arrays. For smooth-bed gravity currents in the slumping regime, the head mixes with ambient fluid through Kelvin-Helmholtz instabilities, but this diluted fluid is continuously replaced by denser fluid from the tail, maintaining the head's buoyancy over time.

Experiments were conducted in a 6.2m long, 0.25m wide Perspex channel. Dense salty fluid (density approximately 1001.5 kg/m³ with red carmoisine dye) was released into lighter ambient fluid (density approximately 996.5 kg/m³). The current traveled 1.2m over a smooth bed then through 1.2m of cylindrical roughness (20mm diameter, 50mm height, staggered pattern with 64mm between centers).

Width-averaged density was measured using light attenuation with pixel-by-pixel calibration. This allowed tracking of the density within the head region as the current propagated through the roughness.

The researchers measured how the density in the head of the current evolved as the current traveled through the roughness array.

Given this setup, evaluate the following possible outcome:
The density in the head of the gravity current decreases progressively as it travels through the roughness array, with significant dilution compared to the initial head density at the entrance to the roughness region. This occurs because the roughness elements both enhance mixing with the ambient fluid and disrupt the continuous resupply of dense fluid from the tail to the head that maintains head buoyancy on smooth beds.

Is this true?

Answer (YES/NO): YES